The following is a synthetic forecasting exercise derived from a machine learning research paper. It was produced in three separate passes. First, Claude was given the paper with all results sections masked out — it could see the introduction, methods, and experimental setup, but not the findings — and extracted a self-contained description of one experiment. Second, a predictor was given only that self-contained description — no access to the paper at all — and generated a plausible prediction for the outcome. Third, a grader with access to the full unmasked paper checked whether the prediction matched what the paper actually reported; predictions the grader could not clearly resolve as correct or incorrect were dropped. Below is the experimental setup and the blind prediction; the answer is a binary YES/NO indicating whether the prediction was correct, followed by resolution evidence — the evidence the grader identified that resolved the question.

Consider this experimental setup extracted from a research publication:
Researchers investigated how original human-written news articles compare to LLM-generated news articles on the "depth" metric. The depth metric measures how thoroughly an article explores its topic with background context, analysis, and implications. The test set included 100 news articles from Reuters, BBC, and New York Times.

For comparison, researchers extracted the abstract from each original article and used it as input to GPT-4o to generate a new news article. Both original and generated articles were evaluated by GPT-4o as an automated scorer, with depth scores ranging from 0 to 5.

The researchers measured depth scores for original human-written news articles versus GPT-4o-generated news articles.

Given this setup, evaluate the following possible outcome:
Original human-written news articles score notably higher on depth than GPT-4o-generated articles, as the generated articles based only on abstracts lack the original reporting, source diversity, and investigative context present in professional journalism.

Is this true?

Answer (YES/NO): YES